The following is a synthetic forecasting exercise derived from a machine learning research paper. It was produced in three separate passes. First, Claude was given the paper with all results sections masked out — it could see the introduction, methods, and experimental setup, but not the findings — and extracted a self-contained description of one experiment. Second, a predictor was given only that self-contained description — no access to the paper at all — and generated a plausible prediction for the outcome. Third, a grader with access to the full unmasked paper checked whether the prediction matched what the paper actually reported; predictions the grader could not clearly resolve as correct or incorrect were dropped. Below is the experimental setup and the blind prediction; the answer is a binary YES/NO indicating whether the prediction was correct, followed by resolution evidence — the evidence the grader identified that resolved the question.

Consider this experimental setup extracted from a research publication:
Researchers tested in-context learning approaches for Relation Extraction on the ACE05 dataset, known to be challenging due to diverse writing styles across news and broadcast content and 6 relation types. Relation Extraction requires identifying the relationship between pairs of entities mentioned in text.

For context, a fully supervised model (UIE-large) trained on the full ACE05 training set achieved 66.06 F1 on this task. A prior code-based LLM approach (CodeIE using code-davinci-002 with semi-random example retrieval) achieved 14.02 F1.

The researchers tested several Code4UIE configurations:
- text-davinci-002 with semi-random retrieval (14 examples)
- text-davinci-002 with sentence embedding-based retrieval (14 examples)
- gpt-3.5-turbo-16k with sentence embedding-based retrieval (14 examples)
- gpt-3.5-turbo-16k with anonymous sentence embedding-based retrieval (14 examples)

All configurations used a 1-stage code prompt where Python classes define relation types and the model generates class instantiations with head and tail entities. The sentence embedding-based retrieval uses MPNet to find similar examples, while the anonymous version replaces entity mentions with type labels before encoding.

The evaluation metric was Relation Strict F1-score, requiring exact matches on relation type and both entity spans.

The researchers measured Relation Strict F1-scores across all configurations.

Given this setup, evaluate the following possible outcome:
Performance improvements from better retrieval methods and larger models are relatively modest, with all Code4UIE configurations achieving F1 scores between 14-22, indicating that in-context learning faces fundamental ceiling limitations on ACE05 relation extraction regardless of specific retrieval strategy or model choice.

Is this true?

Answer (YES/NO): NO